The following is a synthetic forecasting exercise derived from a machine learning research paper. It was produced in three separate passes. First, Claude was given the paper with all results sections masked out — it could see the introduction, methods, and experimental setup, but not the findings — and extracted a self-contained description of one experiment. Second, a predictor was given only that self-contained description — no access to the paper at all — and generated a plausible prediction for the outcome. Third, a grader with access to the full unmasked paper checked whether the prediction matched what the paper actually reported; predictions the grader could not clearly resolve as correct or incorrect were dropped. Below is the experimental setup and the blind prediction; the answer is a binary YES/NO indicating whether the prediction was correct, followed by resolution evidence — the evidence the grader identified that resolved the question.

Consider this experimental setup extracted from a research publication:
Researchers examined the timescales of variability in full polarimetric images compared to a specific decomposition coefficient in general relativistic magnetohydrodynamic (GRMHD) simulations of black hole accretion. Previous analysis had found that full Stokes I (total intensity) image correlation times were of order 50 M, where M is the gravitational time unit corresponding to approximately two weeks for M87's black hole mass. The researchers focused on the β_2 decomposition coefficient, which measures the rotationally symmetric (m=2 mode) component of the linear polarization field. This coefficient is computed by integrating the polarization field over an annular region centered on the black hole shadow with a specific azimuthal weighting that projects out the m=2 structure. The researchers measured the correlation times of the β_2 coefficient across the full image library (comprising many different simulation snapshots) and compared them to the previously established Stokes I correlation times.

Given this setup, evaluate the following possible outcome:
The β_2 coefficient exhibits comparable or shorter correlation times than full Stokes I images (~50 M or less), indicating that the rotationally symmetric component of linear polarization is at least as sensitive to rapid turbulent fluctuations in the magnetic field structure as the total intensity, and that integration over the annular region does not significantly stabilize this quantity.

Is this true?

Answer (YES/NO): NO